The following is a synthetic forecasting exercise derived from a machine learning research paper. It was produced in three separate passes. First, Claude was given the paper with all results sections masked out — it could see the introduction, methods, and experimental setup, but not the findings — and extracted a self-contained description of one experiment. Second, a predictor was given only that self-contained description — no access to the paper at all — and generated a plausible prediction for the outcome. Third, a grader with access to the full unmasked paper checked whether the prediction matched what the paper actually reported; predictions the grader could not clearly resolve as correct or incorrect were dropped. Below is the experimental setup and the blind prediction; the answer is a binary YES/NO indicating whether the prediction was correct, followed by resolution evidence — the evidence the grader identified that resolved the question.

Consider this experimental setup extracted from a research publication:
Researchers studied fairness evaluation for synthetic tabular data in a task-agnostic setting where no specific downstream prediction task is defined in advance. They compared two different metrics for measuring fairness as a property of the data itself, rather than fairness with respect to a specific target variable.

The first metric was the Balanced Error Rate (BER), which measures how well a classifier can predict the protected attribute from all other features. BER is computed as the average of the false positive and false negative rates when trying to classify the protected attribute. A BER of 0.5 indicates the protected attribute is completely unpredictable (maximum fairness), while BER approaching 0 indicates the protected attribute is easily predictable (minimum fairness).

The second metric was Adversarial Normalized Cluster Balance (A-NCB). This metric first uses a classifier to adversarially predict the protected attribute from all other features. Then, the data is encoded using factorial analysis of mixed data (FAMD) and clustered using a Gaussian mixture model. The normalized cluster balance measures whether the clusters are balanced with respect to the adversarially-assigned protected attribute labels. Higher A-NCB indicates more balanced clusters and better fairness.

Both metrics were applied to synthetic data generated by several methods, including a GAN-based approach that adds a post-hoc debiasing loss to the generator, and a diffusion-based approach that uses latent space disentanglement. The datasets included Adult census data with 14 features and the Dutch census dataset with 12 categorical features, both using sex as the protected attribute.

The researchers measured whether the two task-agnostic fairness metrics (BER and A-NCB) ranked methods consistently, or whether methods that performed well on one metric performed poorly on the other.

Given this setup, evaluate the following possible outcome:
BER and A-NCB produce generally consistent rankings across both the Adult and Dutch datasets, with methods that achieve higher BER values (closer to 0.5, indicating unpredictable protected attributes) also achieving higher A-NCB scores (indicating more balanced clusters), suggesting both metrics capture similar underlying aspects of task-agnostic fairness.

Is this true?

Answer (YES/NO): NO